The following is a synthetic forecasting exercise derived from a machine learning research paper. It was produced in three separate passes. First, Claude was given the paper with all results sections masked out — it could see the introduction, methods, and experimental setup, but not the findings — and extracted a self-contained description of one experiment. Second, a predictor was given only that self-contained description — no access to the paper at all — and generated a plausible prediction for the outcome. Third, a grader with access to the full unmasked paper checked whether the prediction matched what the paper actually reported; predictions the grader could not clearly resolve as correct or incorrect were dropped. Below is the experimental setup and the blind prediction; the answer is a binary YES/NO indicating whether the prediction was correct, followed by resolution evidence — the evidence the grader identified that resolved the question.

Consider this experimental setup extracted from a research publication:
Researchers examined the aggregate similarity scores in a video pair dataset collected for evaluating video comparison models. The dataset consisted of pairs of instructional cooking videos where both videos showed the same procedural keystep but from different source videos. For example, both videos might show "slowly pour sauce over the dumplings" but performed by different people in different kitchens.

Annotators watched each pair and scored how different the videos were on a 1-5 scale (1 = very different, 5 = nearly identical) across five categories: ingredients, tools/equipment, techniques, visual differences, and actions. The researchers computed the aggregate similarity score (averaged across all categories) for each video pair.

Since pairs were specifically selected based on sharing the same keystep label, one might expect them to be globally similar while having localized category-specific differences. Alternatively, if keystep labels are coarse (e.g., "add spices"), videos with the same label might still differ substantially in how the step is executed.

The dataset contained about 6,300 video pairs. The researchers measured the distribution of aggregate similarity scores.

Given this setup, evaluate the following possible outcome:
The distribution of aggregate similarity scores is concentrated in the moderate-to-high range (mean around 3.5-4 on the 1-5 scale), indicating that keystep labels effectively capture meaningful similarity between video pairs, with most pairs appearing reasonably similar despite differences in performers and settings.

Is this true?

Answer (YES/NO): YES